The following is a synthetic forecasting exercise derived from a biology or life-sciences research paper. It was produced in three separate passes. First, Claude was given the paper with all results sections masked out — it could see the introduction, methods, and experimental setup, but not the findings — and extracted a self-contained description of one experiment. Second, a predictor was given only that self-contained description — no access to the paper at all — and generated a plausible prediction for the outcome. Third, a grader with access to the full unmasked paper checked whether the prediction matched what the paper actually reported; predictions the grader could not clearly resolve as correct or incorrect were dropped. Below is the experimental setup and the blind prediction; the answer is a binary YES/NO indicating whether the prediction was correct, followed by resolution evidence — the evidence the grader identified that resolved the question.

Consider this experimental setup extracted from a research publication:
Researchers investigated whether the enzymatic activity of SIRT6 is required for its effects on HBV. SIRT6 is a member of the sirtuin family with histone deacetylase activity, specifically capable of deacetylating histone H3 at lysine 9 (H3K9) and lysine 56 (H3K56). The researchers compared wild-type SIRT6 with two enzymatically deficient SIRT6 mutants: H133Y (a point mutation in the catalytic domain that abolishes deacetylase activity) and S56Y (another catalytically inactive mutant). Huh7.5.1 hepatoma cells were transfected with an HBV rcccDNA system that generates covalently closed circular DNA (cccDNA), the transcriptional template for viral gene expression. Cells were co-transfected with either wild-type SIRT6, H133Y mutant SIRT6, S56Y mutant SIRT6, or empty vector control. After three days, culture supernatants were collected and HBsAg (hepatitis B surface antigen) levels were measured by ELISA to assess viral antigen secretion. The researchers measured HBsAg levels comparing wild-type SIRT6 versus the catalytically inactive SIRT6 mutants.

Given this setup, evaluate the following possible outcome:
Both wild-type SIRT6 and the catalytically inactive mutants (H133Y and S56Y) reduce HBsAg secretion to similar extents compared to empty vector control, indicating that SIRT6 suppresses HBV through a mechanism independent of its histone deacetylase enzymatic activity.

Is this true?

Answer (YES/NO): NO